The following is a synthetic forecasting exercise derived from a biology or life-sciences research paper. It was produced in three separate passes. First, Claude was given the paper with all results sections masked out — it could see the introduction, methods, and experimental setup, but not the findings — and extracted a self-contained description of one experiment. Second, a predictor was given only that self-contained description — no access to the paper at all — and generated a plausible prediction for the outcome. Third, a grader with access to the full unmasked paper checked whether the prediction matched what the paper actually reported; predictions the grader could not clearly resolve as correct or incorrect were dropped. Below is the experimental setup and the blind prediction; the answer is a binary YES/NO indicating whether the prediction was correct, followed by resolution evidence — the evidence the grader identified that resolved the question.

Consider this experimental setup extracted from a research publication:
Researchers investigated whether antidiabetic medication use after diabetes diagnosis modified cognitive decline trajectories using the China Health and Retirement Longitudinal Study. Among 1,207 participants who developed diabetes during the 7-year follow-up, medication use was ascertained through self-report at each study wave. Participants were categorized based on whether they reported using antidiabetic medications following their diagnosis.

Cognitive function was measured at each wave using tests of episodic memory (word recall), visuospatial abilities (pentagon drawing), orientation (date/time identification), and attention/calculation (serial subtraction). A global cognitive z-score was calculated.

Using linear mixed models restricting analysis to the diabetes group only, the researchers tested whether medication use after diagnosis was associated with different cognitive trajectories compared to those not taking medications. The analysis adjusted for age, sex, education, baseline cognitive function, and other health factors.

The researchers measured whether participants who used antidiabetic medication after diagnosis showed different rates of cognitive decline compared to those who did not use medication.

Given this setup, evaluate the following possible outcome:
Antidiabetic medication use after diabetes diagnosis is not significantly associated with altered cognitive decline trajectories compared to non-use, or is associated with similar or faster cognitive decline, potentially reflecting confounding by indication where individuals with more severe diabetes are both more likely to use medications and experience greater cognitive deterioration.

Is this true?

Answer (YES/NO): YES